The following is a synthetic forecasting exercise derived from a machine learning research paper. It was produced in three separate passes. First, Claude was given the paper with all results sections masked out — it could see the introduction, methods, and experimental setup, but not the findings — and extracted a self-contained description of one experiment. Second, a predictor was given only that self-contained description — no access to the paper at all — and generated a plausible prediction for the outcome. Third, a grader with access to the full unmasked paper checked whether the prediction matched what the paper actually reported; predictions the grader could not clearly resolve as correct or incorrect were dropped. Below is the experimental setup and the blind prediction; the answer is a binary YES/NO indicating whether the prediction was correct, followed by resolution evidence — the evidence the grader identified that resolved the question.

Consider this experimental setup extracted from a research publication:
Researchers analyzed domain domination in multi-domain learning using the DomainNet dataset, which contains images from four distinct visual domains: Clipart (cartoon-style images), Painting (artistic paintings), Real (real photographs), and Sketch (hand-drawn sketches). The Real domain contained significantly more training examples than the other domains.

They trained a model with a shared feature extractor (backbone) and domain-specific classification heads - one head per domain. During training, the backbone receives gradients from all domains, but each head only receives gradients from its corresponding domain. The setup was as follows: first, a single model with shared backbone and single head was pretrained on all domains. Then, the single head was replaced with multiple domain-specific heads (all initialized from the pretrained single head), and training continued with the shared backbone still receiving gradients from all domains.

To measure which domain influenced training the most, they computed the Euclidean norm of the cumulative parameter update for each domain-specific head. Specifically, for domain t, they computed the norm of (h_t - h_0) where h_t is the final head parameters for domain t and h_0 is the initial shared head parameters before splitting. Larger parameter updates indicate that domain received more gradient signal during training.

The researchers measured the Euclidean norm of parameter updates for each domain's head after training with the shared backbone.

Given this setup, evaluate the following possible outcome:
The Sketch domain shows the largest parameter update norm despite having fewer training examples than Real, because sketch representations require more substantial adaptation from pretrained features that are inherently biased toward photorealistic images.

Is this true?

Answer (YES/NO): NO